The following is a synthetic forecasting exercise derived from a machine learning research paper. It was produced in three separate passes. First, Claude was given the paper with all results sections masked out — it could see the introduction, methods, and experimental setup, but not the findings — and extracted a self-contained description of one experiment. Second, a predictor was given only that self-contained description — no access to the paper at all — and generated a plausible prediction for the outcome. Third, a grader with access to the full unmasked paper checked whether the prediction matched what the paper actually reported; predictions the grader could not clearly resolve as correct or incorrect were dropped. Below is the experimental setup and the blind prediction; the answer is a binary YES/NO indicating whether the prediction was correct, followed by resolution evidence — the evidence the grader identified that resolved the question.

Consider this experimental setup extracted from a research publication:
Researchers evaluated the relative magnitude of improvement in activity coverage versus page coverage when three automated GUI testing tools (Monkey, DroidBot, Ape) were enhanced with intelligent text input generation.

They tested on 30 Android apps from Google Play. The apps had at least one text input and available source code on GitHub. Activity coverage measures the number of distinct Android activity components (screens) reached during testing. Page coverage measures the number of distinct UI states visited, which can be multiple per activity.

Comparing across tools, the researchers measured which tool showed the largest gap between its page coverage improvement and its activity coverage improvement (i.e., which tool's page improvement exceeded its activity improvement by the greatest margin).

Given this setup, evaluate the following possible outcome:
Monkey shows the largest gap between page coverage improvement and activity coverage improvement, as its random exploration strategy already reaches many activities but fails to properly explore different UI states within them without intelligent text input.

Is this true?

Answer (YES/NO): NO